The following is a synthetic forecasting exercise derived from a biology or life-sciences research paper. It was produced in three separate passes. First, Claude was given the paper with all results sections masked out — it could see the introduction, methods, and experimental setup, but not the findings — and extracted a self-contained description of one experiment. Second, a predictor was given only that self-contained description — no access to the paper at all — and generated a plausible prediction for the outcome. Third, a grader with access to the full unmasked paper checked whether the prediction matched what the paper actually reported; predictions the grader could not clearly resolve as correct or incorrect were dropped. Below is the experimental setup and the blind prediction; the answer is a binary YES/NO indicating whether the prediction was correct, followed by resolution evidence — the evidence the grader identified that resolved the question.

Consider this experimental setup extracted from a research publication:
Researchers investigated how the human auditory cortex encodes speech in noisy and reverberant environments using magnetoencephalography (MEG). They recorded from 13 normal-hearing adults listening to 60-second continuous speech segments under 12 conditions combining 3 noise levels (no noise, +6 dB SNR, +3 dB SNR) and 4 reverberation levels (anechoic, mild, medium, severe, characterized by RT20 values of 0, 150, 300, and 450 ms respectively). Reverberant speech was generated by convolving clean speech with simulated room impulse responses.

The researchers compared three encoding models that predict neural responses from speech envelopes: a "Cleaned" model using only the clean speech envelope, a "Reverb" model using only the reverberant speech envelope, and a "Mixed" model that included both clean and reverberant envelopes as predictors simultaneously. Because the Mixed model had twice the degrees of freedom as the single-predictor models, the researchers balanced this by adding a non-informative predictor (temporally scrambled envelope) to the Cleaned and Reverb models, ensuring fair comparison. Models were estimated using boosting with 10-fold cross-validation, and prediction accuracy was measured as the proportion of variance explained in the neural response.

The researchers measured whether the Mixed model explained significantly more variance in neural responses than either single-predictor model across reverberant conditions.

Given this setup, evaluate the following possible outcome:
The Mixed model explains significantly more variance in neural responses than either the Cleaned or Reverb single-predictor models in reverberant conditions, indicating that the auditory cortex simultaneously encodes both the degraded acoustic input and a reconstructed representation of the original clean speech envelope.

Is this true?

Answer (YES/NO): YES